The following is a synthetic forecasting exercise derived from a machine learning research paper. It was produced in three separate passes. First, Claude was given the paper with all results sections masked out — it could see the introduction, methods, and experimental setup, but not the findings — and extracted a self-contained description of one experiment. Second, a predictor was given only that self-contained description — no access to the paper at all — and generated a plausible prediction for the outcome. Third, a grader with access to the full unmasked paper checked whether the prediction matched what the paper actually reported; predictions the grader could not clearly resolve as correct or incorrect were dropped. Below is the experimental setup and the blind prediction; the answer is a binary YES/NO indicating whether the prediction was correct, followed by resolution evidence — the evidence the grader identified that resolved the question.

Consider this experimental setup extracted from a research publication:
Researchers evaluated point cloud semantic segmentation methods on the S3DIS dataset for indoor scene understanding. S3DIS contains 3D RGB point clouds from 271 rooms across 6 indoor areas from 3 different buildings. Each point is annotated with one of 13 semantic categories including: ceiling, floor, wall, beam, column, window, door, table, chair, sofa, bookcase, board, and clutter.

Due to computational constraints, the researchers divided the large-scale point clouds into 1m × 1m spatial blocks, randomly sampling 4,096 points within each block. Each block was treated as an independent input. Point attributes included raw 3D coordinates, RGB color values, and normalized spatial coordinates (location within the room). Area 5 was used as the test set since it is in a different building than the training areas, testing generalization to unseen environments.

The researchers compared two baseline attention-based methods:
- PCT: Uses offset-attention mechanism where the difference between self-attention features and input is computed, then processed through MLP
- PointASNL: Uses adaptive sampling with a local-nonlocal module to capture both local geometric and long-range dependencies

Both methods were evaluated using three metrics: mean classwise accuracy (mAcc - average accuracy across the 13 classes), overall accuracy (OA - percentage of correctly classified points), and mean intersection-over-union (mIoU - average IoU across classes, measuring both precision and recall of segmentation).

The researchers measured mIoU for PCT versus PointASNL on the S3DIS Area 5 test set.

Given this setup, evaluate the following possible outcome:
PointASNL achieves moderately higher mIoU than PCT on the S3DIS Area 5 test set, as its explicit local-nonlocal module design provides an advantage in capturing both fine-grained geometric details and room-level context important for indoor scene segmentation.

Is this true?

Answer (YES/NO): YES